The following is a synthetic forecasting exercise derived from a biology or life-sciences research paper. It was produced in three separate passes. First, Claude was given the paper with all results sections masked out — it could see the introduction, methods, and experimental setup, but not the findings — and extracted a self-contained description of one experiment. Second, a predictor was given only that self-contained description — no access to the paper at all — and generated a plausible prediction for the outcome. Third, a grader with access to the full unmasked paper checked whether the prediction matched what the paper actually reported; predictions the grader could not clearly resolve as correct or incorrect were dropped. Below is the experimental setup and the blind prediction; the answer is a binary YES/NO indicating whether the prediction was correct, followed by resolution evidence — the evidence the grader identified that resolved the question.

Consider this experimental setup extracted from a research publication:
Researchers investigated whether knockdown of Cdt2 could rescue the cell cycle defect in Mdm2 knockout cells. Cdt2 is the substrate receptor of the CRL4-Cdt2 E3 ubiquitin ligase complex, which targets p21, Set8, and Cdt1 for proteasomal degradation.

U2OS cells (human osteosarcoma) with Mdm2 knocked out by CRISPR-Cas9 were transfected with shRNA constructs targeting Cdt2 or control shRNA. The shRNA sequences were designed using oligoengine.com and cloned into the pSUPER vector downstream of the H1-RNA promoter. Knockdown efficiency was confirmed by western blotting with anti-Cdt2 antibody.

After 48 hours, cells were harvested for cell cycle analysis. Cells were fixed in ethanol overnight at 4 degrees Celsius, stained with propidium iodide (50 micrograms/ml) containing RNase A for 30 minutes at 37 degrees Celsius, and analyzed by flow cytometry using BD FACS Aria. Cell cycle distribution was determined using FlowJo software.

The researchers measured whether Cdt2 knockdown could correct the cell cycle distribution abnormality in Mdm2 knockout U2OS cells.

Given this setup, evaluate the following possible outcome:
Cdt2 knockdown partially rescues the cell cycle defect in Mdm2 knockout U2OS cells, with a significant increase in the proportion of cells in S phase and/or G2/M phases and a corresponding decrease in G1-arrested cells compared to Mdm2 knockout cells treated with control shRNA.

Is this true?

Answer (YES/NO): NO